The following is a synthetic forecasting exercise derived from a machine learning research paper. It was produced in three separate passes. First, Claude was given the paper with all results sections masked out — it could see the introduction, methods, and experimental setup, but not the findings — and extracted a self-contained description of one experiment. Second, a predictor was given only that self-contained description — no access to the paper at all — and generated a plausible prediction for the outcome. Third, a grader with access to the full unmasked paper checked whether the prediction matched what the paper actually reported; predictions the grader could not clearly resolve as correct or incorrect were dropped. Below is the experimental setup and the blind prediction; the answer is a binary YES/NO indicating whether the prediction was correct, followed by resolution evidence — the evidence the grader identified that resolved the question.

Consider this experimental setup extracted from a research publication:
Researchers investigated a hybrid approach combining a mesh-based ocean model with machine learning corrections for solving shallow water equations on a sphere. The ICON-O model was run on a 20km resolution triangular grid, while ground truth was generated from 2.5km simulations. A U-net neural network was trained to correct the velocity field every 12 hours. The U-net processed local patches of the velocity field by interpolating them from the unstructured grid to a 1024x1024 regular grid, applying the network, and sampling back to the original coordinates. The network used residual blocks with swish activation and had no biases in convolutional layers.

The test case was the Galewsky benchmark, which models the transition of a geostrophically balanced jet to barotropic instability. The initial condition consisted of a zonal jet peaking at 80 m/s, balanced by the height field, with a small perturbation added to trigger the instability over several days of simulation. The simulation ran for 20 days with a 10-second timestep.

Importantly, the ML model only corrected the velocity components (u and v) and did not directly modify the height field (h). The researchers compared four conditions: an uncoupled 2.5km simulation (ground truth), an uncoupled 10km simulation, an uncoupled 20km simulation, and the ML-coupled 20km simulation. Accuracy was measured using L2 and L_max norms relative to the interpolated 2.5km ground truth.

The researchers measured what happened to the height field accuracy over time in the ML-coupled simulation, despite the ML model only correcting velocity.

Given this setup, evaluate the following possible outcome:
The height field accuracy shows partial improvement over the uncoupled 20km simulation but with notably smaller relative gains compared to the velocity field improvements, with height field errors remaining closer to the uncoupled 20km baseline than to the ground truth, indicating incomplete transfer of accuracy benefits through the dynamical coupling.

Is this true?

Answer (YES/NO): NO